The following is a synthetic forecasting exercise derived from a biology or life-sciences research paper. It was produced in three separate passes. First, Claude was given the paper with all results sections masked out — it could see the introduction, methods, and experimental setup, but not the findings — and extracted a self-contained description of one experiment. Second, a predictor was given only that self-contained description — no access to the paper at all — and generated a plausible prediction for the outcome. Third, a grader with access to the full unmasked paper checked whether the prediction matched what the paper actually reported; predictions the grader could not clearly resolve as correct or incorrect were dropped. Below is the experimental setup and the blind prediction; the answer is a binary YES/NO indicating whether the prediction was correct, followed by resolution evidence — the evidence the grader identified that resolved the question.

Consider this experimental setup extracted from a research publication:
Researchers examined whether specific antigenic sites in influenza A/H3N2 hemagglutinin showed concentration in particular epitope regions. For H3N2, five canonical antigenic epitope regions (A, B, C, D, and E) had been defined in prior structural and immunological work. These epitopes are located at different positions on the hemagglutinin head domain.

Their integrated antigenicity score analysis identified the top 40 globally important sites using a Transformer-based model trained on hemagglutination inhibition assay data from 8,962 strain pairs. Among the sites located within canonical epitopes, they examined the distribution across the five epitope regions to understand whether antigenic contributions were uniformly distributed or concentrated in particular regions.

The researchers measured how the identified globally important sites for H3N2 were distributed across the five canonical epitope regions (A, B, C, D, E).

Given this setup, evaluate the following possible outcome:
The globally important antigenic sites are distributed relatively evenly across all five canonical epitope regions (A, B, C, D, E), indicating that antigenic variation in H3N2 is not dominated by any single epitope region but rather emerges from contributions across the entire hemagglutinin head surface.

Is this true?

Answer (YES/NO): NO